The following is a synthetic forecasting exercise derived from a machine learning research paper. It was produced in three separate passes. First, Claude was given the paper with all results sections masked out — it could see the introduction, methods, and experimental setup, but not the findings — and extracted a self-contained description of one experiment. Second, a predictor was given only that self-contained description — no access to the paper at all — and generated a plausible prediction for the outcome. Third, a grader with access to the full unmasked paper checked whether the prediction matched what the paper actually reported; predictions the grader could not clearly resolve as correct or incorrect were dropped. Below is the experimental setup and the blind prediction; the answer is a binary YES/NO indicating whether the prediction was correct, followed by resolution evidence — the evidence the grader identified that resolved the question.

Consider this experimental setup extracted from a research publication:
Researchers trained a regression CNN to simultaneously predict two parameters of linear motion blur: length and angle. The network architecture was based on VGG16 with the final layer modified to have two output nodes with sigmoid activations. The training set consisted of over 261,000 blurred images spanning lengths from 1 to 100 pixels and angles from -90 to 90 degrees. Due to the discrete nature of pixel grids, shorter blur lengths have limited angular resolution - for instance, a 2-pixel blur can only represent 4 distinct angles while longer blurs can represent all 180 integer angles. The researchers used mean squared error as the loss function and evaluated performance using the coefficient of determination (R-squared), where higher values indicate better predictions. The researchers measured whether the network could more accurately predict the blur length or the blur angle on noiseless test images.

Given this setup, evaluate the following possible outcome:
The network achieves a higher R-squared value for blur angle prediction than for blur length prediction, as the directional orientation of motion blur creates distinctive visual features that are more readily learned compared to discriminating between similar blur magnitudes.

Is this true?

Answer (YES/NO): YES